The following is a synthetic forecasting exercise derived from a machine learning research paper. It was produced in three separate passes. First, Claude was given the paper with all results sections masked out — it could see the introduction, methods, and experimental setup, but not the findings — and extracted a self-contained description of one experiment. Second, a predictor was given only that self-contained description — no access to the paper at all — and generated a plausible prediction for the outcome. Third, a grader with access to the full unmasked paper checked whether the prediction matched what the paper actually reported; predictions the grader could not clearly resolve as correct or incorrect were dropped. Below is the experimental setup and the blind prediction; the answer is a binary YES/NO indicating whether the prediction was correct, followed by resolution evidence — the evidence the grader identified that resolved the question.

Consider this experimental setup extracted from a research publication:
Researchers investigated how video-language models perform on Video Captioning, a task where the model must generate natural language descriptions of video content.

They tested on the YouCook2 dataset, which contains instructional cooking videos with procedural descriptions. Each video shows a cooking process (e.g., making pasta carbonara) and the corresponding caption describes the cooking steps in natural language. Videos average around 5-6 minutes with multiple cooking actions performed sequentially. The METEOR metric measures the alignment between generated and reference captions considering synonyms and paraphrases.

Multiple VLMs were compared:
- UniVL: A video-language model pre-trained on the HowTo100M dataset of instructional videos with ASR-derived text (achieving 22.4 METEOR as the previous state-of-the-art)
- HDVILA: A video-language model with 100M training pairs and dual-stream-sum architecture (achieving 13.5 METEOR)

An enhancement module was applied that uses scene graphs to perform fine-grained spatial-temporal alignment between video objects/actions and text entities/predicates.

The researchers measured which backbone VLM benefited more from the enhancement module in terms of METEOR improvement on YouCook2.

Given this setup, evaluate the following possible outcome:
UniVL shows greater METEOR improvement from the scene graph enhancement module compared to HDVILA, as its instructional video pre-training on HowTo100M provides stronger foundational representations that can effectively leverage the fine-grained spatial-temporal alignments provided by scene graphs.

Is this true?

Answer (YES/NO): NO